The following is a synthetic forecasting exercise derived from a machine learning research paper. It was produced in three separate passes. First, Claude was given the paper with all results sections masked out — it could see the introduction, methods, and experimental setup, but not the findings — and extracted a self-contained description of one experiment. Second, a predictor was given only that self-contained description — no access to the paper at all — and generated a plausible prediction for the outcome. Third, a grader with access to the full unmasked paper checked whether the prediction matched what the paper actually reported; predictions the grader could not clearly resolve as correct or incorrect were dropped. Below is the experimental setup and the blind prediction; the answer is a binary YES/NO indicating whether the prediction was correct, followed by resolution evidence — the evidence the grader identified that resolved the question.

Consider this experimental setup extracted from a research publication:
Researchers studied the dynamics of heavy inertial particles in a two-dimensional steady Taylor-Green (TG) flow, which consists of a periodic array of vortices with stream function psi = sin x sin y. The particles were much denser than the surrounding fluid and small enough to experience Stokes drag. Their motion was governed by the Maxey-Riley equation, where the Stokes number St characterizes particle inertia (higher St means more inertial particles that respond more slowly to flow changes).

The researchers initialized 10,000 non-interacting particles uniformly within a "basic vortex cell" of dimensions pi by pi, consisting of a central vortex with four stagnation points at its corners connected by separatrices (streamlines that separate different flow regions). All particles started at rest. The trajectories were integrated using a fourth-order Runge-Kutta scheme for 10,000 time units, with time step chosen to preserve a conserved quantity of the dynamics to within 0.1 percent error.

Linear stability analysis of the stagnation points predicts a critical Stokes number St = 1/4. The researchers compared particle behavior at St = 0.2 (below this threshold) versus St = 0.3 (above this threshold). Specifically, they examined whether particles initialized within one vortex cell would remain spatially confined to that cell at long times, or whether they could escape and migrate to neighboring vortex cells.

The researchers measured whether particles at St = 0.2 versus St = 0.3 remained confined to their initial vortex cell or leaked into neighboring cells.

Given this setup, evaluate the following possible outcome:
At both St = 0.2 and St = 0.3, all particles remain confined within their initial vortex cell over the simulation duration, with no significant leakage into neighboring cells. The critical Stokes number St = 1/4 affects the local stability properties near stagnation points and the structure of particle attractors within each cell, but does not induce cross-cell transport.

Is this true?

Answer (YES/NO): NO